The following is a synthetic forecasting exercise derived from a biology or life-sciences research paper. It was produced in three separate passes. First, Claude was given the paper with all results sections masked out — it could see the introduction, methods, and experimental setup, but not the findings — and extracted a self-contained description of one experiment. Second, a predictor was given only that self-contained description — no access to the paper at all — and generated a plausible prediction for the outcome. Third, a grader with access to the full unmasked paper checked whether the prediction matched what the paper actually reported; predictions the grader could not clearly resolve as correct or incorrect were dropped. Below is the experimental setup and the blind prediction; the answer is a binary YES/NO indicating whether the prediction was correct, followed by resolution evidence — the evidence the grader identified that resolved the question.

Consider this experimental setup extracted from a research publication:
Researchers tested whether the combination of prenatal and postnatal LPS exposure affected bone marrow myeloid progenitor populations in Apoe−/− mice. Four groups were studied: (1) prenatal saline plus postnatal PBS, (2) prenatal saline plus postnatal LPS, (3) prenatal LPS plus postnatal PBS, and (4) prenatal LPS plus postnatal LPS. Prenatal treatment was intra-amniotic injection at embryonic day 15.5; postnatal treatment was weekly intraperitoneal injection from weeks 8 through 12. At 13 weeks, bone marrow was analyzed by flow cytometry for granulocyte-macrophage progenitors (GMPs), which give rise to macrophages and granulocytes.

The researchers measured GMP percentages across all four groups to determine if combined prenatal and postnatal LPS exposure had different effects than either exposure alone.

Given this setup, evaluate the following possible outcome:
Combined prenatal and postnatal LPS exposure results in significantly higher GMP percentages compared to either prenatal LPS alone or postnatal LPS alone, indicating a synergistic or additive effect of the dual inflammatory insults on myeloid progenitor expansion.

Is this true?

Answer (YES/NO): NO